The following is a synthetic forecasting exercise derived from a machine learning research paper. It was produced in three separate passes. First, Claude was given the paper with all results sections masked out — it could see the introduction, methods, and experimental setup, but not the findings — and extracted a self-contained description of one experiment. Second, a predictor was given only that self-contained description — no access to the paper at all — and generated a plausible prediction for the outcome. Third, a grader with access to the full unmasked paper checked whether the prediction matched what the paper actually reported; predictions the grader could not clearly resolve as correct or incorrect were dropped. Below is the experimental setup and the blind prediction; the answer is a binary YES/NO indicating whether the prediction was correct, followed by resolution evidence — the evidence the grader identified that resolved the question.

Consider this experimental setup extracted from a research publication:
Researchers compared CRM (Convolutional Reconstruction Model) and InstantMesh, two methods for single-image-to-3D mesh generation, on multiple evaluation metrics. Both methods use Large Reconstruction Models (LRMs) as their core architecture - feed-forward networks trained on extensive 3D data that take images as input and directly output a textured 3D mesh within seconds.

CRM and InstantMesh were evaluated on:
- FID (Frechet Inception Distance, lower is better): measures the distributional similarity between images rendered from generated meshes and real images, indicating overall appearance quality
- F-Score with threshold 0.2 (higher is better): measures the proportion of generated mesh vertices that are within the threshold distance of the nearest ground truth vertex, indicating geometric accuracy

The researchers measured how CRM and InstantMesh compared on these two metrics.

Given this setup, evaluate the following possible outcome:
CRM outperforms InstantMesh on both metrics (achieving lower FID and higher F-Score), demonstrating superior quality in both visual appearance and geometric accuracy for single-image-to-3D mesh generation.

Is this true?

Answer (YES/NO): NO